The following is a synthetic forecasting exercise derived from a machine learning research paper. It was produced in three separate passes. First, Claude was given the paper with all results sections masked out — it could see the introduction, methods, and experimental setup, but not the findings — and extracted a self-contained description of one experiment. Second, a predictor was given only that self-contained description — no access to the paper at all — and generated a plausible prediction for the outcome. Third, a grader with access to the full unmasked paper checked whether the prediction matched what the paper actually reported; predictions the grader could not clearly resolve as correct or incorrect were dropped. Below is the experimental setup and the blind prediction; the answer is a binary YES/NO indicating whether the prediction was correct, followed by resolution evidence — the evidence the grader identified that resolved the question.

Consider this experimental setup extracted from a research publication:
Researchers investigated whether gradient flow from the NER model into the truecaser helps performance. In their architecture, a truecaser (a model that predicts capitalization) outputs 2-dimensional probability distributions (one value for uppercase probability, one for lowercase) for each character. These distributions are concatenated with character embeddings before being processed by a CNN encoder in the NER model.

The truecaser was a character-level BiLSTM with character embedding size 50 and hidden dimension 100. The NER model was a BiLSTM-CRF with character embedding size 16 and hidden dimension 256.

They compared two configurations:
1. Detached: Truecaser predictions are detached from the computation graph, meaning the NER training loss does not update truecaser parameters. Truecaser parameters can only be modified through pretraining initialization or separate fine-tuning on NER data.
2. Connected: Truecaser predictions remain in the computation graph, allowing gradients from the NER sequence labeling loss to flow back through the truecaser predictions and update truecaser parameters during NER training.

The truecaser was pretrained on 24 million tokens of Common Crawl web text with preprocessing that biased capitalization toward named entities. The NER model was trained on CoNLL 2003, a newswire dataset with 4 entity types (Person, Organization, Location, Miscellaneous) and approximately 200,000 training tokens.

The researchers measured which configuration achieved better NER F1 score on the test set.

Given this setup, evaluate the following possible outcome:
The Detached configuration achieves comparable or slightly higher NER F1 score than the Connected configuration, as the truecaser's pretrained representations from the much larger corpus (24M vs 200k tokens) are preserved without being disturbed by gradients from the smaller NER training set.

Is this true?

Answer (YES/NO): YES